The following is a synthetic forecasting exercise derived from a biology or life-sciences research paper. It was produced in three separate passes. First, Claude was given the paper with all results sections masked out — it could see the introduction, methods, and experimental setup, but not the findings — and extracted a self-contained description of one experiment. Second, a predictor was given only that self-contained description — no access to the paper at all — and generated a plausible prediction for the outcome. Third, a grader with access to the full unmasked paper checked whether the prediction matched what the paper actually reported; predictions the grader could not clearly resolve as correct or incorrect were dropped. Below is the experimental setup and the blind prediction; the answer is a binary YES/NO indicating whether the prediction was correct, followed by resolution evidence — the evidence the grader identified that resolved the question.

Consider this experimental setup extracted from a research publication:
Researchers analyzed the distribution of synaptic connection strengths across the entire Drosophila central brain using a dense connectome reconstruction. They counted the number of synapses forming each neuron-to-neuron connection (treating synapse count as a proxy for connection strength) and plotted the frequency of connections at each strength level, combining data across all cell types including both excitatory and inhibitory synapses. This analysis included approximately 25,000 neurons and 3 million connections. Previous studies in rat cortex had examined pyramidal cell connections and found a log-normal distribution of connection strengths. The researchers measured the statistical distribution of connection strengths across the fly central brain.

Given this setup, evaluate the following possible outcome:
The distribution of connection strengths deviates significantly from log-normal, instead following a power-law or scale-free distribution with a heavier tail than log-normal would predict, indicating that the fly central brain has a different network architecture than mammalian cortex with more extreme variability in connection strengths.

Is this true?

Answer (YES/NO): YES